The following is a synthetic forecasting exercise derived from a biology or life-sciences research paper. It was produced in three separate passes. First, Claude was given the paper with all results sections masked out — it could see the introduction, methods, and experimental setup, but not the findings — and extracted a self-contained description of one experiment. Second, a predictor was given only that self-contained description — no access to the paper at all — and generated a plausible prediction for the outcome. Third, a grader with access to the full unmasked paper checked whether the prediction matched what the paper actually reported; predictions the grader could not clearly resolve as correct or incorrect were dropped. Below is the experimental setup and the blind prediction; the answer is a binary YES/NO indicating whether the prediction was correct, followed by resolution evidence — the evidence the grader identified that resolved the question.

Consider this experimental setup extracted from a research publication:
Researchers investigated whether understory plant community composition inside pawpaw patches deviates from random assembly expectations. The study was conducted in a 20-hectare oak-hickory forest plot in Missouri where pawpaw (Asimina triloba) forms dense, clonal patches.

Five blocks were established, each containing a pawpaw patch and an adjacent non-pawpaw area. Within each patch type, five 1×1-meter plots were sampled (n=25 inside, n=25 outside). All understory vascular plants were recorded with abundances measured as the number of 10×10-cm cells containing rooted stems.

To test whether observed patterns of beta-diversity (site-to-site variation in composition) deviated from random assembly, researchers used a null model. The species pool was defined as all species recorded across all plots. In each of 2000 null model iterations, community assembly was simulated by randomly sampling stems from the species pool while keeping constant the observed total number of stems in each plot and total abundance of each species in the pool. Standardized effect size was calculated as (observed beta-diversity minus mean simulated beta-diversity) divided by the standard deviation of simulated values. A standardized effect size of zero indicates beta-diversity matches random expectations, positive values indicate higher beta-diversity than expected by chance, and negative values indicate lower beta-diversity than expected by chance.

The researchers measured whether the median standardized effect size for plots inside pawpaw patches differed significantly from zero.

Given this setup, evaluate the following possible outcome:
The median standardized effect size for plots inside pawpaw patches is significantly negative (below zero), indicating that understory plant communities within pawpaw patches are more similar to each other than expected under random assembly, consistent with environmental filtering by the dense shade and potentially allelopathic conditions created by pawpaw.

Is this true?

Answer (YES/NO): NO